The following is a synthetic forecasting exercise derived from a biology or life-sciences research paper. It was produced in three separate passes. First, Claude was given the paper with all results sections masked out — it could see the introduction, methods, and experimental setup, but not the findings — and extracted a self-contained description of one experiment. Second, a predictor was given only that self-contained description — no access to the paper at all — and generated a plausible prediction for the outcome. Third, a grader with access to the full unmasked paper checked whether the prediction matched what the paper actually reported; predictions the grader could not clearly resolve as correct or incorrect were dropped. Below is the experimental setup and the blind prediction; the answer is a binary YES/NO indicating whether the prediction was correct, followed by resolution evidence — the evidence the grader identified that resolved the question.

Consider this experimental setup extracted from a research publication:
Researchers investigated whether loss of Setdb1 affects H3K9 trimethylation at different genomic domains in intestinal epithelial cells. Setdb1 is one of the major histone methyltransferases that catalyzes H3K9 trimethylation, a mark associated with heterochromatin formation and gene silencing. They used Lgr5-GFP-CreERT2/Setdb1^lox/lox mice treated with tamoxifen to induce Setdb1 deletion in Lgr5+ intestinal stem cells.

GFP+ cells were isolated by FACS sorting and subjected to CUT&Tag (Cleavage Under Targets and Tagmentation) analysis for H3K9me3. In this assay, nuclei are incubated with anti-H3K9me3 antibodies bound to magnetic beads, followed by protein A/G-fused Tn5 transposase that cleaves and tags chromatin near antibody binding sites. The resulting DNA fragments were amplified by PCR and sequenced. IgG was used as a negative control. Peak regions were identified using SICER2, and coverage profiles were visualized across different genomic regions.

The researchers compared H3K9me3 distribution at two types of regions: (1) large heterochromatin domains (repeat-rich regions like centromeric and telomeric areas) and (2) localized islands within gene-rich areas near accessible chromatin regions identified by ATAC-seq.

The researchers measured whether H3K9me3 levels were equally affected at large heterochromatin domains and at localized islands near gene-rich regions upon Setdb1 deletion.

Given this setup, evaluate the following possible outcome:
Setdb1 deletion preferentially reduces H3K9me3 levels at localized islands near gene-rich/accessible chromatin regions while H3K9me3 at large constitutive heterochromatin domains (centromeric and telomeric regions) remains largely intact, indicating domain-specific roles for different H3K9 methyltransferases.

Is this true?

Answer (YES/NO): YES